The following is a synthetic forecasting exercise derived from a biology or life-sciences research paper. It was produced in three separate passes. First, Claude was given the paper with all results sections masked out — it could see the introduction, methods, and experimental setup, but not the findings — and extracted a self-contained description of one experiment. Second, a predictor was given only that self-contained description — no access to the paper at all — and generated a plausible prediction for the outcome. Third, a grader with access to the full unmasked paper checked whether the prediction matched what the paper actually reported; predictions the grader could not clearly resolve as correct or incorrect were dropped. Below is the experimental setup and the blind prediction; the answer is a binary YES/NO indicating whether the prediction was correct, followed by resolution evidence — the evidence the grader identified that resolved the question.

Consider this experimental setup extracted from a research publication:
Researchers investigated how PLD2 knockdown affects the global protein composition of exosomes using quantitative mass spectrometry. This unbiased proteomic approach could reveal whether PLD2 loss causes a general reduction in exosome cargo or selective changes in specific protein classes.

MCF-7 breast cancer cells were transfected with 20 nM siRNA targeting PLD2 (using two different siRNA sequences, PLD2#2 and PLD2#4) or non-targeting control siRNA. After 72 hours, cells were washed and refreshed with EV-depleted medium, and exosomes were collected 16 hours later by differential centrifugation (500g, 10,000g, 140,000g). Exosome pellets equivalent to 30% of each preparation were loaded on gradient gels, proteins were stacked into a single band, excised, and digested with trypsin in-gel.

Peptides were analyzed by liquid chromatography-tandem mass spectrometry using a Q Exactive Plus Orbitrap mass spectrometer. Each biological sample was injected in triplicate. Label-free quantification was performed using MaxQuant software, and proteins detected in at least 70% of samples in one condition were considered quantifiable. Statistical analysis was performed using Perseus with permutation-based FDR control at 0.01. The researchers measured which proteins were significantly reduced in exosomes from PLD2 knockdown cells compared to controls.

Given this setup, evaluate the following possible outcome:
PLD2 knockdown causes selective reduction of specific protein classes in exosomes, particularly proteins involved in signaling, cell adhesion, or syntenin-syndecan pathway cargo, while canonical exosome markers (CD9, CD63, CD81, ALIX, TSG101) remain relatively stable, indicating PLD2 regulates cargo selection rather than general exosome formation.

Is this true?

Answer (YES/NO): NO